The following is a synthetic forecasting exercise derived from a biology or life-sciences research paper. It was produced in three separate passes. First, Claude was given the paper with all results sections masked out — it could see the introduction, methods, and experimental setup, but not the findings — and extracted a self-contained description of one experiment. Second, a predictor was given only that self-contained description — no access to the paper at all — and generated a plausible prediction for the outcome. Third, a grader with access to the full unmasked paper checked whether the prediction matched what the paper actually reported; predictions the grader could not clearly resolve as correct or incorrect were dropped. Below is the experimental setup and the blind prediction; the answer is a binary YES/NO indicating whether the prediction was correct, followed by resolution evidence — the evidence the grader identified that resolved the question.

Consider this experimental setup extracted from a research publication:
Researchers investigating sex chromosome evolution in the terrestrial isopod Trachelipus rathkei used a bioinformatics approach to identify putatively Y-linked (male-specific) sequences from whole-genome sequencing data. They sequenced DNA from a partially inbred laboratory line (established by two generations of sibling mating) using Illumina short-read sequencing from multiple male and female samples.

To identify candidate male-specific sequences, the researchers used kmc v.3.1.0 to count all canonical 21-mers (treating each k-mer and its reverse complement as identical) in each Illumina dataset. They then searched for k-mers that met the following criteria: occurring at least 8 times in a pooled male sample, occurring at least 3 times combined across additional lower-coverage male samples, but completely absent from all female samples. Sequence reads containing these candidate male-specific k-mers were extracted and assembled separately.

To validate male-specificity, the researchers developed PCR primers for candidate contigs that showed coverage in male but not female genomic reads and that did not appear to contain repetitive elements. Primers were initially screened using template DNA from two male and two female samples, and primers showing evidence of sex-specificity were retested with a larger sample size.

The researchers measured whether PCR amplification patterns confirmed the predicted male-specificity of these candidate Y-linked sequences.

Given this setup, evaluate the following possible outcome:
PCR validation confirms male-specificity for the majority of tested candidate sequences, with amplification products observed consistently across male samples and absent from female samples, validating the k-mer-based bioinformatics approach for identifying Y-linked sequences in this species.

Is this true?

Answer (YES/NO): NO